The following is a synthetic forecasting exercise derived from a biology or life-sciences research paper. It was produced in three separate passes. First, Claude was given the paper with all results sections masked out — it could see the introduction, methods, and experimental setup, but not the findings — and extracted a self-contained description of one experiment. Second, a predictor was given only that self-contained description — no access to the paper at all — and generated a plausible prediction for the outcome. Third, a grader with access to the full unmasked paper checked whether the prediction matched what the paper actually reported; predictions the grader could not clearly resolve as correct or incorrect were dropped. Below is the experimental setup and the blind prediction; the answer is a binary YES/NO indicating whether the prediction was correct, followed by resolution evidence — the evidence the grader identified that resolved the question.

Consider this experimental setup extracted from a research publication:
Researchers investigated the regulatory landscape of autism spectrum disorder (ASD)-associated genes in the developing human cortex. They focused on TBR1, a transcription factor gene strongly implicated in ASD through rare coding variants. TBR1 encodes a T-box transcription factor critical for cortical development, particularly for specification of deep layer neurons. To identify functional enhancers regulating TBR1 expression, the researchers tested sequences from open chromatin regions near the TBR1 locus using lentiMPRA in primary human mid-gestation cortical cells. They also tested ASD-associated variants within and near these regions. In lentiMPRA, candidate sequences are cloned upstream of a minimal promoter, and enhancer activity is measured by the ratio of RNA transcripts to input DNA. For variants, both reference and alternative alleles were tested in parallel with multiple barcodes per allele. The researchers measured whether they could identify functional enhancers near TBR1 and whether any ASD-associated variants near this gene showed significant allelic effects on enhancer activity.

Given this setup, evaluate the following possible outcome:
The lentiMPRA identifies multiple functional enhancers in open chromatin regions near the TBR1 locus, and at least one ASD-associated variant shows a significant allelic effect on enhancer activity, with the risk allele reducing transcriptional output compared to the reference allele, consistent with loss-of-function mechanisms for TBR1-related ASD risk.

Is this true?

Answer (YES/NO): NO